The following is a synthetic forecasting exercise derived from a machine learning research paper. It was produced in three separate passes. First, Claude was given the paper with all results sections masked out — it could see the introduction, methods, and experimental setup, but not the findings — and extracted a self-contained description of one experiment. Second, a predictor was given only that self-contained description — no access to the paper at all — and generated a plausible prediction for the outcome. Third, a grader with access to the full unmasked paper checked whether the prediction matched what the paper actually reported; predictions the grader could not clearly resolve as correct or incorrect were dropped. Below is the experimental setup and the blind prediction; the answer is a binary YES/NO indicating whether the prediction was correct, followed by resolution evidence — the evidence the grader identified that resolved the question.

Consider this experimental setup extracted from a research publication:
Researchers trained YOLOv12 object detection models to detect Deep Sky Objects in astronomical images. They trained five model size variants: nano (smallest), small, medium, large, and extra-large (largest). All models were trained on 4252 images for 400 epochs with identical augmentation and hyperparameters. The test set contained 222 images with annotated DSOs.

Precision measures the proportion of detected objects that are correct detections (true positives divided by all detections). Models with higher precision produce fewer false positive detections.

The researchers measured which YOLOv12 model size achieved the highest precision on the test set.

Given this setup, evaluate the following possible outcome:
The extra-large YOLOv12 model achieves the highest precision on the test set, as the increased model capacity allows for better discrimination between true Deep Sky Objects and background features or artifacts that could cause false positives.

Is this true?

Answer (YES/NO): NO